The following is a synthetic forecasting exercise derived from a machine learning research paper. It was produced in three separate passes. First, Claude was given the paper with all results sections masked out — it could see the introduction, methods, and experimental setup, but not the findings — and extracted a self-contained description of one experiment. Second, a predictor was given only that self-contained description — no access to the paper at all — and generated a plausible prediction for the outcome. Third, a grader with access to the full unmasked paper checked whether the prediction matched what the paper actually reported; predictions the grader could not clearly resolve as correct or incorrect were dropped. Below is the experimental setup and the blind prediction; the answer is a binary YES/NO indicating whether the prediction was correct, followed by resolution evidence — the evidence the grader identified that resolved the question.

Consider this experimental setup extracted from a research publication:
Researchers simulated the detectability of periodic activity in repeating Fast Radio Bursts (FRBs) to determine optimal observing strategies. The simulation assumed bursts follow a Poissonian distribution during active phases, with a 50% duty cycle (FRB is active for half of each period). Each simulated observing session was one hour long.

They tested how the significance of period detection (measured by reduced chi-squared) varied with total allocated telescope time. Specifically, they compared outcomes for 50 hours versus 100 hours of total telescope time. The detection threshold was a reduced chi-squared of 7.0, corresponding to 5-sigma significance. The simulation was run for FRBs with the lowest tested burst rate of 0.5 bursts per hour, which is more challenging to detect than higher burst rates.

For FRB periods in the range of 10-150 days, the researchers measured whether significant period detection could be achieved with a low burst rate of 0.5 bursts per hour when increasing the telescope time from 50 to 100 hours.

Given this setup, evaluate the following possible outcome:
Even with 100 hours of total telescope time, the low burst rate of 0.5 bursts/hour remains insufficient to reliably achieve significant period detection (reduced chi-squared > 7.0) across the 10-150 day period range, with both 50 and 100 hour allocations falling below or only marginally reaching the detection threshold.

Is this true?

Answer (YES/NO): YES